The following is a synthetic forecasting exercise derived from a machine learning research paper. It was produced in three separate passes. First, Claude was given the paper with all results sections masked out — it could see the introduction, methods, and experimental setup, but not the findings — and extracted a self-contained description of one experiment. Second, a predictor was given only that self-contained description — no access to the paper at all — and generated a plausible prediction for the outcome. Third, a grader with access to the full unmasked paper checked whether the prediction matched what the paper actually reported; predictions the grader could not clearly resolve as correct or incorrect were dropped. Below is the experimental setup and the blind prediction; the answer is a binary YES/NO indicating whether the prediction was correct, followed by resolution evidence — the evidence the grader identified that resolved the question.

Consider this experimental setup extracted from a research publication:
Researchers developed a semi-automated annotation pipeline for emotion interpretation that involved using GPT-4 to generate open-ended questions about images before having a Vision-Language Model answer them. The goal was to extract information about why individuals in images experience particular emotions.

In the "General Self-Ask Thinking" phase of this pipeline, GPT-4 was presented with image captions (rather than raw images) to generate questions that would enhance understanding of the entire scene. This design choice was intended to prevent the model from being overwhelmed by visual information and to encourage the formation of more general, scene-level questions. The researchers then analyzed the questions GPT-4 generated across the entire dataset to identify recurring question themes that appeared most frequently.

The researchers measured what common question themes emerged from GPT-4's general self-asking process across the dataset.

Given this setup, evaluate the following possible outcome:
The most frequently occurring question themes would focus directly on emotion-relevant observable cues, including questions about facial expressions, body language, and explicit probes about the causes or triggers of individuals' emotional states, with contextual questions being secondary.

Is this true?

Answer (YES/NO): NO